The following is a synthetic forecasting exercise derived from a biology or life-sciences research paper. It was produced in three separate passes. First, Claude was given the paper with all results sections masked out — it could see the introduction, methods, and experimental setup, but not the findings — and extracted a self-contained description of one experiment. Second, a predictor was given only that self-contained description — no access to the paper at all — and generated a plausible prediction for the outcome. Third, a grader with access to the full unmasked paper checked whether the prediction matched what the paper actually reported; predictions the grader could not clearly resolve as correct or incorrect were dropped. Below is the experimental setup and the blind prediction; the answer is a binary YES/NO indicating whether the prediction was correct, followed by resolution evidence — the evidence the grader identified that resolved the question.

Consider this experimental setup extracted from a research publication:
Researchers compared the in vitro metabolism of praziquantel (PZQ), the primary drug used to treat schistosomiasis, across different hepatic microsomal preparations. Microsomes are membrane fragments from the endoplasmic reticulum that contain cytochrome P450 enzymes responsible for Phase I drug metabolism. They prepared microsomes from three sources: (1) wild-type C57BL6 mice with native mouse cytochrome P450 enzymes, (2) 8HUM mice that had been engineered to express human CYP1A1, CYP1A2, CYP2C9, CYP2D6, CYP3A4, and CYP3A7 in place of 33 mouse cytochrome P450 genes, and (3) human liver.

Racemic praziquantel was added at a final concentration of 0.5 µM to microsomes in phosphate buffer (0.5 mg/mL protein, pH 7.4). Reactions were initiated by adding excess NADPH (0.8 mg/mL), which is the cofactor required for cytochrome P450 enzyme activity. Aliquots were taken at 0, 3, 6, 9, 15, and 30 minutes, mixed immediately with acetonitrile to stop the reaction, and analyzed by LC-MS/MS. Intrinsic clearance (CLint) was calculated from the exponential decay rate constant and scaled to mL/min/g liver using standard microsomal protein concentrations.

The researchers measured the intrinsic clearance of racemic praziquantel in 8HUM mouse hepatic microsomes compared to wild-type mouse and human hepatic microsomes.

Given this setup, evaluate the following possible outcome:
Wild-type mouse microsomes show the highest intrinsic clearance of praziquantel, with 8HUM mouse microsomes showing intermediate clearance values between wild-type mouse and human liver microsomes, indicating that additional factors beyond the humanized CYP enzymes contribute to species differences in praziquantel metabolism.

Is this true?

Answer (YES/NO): NO